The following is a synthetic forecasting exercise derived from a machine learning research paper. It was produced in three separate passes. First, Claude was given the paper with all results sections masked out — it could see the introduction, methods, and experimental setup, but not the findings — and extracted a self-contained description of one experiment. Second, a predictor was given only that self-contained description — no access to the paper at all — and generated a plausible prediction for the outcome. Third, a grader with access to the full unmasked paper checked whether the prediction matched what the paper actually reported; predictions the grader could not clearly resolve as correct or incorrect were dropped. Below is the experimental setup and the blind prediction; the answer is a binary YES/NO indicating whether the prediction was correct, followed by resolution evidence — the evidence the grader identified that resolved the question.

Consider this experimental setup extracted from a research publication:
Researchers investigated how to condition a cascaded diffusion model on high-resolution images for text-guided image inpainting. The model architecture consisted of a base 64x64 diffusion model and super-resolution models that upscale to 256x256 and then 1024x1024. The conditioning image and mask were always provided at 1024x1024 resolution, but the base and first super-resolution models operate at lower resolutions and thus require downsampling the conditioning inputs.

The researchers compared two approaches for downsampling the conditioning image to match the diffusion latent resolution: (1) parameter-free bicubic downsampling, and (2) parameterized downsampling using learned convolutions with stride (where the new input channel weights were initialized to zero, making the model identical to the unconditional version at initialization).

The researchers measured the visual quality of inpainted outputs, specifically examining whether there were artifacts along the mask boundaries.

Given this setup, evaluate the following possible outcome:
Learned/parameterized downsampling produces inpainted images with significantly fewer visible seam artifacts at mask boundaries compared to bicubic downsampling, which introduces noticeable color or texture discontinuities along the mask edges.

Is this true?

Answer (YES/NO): YES